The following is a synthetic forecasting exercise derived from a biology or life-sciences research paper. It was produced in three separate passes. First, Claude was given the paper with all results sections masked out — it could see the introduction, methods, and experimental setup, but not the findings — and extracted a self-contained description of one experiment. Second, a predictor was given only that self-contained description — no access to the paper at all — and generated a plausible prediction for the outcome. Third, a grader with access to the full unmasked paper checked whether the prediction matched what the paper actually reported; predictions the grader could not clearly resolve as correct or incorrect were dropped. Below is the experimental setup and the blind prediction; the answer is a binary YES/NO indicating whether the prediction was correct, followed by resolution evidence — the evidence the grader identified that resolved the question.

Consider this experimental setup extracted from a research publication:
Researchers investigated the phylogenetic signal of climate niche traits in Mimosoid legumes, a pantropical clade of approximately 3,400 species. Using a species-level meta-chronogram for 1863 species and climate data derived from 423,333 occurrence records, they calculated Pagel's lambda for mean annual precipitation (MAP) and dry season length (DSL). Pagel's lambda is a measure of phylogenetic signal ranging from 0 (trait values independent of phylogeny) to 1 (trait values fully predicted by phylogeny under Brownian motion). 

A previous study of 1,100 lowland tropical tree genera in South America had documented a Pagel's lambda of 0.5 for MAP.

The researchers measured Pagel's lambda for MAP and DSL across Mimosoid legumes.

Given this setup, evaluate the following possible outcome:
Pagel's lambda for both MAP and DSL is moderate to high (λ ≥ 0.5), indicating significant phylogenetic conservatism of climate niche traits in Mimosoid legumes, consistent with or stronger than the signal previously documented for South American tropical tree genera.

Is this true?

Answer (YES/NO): YES